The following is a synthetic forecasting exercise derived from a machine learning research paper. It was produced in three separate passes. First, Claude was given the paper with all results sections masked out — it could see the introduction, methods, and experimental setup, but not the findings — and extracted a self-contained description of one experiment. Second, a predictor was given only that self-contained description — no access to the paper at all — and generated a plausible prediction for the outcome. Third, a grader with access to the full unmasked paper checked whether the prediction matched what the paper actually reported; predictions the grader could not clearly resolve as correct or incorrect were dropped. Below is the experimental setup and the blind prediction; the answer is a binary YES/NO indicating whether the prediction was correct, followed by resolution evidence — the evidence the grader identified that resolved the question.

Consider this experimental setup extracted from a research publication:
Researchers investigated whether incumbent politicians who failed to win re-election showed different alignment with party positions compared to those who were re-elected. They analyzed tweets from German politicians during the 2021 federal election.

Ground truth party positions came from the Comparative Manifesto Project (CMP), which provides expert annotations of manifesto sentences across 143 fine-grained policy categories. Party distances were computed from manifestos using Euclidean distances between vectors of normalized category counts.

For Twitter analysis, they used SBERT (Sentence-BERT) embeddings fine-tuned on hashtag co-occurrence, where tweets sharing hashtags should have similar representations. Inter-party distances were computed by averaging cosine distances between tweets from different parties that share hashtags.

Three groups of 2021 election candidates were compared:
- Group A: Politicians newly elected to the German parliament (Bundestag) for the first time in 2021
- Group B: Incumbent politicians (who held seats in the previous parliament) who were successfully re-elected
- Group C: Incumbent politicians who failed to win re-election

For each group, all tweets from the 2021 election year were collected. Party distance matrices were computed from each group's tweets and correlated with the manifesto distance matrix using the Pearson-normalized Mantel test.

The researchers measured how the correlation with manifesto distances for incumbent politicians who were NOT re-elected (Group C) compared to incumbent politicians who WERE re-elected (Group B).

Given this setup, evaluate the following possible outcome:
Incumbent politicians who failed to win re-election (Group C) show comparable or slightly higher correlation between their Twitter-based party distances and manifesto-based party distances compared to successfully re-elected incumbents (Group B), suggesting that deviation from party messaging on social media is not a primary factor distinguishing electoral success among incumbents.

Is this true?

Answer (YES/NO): NO